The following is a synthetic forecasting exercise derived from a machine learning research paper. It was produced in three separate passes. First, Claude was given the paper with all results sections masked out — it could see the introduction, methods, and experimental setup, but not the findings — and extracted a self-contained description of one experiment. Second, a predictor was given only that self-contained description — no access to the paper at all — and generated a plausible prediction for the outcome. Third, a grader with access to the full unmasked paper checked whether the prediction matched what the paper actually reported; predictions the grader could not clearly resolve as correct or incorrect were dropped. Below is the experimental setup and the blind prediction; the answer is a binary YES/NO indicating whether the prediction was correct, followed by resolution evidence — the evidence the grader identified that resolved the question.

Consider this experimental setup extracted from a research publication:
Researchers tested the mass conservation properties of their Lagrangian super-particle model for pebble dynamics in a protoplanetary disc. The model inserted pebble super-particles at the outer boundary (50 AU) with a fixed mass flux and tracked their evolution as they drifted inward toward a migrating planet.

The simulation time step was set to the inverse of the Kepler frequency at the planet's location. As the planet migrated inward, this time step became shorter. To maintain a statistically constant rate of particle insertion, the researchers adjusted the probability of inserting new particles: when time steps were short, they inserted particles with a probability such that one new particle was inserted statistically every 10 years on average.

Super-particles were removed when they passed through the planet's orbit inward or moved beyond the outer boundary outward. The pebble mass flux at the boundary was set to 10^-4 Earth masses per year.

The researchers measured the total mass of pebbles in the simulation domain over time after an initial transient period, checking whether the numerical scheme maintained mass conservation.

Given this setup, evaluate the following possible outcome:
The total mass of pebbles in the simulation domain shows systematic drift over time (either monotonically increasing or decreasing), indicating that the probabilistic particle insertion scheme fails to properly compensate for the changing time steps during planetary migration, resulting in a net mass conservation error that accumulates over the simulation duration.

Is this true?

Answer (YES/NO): NO